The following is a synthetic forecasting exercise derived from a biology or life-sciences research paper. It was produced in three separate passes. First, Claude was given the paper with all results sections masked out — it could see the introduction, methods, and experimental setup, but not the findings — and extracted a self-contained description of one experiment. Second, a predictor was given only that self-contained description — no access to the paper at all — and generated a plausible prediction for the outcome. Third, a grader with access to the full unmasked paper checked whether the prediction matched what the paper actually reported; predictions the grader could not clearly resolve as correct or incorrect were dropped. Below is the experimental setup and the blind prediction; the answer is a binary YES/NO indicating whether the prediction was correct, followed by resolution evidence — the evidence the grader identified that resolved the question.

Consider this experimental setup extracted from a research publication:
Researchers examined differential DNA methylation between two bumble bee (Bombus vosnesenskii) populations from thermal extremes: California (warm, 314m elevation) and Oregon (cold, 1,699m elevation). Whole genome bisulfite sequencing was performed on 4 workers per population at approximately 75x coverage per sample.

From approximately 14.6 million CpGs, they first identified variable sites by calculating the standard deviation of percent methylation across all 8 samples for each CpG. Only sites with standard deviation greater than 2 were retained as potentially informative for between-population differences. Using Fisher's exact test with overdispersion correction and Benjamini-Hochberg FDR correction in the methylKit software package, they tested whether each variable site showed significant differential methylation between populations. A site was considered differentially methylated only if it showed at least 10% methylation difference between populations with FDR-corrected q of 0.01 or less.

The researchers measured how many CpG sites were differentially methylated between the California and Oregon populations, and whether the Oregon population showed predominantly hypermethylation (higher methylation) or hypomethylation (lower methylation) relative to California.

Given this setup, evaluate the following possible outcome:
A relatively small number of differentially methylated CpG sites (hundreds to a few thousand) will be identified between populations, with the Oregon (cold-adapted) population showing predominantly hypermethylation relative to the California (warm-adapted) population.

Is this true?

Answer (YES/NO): NO